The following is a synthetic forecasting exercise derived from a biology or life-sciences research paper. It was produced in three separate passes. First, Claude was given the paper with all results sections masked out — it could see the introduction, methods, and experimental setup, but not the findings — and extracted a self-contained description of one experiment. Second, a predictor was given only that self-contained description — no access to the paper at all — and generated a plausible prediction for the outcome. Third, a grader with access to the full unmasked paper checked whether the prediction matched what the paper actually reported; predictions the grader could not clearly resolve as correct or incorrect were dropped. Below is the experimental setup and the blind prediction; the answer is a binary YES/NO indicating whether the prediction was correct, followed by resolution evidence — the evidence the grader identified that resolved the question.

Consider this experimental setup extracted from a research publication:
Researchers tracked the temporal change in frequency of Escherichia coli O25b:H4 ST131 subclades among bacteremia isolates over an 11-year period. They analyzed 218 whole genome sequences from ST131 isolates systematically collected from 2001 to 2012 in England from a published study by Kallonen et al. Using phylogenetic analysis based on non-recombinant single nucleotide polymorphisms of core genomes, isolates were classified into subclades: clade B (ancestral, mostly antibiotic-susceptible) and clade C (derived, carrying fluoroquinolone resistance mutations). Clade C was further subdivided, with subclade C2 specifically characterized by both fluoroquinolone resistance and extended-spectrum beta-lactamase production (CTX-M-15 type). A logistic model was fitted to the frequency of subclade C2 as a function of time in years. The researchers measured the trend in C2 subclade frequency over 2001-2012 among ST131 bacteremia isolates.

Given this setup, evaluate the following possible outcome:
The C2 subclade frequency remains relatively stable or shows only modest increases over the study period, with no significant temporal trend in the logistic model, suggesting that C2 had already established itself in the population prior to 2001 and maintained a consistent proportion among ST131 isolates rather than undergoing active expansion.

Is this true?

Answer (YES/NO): NO